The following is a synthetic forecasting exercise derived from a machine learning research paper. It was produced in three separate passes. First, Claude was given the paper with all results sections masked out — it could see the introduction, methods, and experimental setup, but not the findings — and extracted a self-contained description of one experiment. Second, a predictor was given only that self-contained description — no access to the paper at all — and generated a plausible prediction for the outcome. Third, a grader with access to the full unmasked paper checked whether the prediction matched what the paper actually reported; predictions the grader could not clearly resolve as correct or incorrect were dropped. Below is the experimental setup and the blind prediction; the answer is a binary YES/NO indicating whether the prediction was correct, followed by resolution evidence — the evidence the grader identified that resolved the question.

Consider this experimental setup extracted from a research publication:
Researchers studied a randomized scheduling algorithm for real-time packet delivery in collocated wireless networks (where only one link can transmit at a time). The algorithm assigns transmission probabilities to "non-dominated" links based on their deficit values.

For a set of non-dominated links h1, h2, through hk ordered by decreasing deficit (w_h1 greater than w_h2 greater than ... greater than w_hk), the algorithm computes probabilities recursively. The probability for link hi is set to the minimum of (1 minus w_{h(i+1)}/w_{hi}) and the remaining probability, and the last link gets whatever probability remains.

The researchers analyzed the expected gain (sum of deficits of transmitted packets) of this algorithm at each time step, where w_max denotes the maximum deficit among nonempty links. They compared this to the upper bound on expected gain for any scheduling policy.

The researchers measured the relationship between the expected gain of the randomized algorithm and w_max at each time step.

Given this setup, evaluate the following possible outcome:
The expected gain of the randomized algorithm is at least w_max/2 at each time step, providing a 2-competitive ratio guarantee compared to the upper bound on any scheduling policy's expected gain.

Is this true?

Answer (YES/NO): NO